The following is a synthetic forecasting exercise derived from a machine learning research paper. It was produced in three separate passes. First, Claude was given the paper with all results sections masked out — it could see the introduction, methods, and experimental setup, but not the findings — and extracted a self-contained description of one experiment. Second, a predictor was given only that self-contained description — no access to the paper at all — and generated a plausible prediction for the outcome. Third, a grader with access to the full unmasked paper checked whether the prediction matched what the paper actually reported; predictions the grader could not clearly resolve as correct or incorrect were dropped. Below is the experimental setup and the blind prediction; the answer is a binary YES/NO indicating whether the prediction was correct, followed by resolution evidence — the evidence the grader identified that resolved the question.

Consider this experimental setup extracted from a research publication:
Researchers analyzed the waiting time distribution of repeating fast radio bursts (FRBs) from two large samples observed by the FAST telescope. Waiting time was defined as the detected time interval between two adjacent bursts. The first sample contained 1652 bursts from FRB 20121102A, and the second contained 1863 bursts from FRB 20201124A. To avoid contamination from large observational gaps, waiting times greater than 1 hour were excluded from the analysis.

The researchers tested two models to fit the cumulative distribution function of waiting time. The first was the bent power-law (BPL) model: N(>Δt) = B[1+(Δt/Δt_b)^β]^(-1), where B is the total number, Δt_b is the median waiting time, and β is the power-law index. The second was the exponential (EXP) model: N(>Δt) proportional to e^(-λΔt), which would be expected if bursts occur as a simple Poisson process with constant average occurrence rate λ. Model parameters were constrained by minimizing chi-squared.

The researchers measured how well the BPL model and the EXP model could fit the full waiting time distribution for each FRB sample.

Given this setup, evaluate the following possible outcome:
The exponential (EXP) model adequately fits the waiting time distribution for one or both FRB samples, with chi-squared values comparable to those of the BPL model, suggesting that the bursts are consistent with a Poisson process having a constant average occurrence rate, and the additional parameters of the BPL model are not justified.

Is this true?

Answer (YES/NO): NO